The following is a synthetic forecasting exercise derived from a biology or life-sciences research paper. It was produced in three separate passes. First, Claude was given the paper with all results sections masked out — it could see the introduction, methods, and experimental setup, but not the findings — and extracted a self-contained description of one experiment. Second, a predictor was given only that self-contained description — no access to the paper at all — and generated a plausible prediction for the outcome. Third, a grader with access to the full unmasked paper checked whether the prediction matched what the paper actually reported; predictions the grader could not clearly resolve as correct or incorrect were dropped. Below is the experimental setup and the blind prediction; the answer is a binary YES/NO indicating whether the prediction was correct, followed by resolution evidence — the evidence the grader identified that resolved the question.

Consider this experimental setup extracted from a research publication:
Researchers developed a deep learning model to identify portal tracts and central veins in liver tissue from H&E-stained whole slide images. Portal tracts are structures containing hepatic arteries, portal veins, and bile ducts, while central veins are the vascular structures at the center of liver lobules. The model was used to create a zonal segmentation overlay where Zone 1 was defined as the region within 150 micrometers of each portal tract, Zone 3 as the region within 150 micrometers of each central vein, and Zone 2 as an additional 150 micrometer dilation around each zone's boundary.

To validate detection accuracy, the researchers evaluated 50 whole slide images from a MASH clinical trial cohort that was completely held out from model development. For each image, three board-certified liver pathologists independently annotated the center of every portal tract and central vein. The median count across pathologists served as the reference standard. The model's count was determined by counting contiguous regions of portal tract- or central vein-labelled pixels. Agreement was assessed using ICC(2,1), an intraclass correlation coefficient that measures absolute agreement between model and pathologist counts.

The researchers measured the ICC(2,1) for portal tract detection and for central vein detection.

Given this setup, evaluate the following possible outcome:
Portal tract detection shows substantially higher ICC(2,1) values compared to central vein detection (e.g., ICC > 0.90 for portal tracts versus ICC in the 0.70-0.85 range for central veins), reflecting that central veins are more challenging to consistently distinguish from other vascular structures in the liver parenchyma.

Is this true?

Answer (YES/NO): NO